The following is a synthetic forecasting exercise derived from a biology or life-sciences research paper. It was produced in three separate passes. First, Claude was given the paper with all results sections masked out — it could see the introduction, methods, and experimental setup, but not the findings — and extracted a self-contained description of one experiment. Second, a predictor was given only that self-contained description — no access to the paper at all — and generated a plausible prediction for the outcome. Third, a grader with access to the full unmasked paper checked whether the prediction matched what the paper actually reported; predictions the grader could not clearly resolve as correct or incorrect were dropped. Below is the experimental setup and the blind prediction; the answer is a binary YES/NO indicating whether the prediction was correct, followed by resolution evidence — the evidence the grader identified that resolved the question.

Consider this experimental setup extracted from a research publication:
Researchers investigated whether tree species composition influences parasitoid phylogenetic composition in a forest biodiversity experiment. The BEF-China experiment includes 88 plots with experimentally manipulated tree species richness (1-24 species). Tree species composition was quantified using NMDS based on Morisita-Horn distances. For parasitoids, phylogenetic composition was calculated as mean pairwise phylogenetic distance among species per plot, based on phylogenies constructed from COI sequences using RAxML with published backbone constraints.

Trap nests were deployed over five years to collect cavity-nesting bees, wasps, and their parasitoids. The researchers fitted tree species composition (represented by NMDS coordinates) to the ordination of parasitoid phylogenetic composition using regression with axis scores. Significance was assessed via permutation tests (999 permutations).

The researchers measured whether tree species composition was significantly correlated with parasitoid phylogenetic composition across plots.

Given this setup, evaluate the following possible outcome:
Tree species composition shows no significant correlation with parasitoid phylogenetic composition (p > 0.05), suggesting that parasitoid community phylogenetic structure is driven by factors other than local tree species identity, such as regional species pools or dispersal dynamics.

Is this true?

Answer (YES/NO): NO